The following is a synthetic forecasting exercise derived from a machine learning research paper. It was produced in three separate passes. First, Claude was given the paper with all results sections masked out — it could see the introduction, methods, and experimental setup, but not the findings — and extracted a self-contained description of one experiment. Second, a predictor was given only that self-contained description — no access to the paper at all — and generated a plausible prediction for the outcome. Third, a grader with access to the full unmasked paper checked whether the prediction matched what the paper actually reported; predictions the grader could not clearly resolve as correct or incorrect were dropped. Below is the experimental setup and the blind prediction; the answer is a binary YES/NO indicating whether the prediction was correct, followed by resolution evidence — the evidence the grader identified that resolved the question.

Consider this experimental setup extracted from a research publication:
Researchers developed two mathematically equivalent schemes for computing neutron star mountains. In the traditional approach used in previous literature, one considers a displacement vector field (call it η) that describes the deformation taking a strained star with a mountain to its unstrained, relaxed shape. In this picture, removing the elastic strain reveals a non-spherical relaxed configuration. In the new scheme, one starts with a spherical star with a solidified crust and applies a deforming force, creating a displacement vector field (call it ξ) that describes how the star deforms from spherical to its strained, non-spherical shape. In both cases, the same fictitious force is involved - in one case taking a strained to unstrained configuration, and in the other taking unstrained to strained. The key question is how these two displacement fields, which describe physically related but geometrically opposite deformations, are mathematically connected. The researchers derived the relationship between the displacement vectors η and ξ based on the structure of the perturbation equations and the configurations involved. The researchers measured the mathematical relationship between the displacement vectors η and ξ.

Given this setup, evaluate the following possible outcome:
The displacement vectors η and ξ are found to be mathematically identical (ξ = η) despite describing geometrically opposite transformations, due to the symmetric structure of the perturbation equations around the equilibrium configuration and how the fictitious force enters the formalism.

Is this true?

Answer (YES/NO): NO